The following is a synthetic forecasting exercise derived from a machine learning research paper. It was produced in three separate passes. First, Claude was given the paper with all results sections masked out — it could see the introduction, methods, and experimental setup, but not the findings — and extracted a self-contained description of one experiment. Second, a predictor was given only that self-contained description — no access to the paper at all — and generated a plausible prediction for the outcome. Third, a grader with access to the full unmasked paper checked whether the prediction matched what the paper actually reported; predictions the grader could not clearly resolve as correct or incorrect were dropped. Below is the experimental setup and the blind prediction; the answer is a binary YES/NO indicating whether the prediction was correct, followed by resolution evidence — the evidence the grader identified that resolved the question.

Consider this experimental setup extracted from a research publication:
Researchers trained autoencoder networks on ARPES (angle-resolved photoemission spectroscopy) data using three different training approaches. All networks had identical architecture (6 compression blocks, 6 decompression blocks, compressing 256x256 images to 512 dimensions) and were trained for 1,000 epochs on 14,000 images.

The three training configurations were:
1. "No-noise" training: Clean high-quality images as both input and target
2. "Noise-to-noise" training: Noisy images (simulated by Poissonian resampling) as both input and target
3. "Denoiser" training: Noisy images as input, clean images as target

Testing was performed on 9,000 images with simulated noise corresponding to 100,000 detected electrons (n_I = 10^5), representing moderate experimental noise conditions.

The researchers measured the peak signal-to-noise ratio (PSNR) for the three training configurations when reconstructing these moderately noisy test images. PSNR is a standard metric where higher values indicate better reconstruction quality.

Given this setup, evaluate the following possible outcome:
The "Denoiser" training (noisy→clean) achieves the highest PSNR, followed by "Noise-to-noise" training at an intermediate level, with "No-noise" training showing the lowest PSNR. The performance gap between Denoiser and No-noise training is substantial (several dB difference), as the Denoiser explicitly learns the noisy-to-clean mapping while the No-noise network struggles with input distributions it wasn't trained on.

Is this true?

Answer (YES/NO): NO